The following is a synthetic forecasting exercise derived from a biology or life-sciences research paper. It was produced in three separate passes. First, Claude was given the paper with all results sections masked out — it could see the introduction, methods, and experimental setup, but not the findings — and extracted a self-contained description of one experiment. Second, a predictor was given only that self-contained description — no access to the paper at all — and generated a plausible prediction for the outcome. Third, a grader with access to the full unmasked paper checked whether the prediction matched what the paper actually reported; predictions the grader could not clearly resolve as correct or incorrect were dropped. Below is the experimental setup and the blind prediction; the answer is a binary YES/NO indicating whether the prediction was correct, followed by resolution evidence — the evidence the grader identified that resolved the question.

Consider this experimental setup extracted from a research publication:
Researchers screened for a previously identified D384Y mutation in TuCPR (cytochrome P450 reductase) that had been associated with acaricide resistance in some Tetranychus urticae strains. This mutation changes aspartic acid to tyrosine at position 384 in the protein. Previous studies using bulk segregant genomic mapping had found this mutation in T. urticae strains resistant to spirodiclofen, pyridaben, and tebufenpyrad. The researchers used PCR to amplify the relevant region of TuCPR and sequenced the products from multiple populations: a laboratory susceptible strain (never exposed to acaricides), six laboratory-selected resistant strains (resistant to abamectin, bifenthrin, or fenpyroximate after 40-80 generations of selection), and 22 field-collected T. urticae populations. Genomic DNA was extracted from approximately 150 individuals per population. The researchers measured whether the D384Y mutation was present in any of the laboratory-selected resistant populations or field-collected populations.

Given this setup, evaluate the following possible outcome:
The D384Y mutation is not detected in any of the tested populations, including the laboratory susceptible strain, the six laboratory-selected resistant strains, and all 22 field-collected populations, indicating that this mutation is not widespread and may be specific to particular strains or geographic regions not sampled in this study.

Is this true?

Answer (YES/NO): YES